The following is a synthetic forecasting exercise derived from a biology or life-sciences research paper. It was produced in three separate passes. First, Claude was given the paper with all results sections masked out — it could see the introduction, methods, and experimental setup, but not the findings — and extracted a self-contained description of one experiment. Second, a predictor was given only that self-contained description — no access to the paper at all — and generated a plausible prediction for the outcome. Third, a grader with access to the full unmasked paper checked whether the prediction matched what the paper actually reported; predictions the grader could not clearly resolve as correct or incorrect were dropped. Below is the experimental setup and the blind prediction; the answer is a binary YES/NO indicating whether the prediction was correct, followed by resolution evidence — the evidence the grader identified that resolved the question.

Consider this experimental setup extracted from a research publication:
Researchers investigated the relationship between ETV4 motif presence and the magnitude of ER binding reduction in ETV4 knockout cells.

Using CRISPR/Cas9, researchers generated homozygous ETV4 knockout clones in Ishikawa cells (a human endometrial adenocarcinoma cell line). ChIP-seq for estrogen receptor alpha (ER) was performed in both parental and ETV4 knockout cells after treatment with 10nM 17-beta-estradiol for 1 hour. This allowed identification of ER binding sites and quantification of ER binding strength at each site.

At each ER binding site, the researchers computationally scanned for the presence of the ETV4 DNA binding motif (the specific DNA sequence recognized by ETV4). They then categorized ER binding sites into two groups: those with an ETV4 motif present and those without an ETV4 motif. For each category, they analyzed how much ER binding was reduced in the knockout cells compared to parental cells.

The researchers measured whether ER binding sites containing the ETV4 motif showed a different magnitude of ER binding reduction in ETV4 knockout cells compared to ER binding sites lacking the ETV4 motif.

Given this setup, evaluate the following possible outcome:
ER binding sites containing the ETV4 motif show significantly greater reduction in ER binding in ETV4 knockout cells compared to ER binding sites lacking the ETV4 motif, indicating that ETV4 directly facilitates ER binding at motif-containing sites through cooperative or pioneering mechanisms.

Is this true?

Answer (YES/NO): NO